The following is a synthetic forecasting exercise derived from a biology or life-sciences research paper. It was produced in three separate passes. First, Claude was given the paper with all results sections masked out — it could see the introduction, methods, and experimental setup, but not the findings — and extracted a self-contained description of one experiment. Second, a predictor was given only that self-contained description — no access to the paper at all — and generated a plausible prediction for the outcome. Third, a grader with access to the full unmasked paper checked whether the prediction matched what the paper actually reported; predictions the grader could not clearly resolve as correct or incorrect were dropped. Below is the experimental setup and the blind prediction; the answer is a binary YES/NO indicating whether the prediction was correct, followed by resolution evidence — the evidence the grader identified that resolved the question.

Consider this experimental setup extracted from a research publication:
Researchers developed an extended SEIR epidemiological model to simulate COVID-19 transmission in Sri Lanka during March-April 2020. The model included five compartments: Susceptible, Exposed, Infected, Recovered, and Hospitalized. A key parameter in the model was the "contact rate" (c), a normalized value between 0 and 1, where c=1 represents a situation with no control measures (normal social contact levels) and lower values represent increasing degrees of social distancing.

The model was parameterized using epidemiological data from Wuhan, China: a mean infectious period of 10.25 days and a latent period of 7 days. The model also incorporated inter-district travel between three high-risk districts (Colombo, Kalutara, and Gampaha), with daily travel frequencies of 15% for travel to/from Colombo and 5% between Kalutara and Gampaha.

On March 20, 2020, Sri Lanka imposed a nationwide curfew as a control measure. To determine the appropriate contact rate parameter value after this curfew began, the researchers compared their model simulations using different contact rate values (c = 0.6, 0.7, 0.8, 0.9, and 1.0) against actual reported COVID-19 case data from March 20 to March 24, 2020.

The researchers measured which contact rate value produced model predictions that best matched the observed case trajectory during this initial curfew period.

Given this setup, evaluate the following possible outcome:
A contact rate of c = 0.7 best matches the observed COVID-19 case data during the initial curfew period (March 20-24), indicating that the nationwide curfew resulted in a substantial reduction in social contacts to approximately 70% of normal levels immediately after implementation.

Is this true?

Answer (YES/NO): NO